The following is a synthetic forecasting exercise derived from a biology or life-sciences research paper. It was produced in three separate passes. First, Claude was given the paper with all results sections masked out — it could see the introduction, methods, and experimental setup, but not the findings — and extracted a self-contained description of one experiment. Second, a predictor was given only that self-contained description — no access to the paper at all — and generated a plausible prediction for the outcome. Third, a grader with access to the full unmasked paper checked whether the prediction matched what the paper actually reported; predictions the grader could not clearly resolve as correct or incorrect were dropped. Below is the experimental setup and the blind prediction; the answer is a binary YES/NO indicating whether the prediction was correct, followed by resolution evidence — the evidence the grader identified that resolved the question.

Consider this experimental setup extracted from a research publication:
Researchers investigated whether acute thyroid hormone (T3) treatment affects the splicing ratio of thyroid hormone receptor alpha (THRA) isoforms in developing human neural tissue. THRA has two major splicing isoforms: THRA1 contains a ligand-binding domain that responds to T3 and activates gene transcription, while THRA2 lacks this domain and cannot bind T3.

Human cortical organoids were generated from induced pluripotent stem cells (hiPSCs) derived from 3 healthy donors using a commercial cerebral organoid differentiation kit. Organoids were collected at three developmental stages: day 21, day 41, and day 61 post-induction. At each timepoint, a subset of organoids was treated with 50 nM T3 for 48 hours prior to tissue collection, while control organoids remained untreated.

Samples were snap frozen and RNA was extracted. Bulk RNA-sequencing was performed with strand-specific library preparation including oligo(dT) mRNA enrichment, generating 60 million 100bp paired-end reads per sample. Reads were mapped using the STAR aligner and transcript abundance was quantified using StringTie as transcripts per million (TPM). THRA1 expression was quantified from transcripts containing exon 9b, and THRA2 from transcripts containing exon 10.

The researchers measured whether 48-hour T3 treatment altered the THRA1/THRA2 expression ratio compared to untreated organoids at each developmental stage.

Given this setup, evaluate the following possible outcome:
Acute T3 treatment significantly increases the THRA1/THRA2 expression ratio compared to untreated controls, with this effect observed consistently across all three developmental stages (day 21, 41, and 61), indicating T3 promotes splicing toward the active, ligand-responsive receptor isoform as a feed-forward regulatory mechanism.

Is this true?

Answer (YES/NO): NO